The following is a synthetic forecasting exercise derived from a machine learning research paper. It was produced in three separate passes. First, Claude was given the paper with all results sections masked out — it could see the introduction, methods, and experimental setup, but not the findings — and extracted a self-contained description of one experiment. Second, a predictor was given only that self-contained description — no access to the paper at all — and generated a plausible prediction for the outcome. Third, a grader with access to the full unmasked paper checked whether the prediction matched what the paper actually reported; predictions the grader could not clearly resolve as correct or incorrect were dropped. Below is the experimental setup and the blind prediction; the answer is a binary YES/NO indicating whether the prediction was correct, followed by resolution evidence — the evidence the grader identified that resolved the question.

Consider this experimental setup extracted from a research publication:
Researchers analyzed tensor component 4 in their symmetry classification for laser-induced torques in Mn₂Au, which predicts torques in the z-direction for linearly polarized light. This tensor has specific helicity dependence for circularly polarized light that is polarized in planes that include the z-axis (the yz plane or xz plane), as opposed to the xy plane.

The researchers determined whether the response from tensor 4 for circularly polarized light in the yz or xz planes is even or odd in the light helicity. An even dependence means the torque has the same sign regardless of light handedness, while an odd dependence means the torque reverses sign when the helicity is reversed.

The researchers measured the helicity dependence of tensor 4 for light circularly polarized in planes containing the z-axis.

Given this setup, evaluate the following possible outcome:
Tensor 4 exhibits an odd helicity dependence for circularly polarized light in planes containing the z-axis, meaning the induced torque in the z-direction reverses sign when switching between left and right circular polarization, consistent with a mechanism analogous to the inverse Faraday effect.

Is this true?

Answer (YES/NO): NO